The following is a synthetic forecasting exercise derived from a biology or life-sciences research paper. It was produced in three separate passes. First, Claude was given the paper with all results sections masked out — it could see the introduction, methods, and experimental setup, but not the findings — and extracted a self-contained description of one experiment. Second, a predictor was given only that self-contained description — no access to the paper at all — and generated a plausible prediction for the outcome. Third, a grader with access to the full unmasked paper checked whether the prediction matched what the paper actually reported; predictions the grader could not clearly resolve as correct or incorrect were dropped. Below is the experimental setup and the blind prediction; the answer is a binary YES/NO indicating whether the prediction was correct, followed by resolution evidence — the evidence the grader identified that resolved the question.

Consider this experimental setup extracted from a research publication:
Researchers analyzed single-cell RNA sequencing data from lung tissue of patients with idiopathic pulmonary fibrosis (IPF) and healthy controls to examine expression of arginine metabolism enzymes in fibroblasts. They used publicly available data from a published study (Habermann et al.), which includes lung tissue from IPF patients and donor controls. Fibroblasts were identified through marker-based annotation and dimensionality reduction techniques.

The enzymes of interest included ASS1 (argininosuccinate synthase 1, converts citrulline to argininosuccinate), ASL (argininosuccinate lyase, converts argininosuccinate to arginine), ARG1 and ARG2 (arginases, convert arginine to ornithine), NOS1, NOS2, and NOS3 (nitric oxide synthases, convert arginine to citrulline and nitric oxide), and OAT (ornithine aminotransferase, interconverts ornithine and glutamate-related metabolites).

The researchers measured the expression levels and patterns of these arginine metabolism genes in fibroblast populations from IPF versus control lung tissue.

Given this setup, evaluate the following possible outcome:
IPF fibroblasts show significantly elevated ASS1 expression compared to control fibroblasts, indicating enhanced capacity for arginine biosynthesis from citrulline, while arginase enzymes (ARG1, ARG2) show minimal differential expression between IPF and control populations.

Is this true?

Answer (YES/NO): YES